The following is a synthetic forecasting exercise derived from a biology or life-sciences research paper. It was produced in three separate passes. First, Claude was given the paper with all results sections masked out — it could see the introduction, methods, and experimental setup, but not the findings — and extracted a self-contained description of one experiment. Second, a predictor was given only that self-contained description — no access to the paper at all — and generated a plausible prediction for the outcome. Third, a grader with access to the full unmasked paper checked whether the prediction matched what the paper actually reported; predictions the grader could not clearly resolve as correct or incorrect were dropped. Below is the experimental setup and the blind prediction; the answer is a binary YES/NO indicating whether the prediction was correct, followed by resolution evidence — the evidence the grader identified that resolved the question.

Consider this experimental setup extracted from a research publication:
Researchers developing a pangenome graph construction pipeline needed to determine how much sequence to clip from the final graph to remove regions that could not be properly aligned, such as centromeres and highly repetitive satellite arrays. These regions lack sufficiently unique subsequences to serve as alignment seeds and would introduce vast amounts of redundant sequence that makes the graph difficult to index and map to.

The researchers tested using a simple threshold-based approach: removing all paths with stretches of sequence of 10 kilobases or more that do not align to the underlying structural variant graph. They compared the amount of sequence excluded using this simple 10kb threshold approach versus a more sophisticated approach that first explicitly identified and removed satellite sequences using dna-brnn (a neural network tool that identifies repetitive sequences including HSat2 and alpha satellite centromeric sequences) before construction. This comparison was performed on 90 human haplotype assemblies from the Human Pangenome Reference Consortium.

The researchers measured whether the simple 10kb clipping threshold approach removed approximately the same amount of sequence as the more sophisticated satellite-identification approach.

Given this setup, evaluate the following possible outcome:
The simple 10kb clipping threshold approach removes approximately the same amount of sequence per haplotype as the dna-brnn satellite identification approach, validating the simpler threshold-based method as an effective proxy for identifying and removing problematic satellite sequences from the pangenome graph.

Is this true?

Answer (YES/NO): YES